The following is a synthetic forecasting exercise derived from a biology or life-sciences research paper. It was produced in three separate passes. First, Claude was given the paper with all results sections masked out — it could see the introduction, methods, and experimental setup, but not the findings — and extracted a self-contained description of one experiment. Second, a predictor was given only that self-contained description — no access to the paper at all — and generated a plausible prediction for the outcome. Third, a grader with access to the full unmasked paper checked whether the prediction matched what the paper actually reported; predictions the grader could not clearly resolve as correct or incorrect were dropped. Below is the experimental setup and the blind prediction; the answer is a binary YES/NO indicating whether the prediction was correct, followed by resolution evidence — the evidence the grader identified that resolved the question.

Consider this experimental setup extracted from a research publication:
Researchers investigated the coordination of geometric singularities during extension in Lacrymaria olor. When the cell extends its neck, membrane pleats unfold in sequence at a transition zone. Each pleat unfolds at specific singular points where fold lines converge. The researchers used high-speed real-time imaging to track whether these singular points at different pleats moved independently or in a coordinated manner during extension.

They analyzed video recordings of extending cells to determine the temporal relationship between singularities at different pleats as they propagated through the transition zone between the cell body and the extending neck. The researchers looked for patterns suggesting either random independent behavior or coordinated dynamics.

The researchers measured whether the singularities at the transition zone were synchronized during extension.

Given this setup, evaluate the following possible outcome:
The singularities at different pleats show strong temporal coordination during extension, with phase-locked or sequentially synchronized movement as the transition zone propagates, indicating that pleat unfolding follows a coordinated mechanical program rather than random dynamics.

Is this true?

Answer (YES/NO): YES